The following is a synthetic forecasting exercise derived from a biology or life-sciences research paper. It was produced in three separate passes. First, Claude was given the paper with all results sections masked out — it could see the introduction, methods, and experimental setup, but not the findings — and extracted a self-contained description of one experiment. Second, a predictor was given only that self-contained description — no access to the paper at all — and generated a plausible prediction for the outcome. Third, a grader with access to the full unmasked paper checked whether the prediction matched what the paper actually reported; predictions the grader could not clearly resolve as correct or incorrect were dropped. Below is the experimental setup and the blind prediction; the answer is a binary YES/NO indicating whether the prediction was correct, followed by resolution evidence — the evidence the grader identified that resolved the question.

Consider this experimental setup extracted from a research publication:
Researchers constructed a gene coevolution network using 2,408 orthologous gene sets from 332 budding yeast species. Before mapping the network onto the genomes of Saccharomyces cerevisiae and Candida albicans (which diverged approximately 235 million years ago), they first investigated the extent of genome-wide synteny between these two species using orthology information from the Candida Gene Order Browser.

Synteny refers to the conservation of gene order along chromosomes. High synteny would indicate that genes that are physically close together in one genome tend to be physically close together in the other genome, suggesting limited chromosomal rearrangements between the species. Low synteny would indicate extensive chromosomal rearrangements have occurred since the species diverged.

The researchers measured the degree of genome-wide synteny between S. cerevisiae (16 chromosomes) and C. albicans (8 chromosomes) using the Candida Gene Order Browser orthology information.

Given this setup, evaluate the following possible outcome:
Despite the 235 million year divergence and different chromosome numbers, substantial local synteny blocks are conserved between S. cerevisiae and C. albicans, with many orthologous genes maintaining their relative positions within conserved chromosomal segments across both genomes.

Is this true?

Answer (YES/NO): NO